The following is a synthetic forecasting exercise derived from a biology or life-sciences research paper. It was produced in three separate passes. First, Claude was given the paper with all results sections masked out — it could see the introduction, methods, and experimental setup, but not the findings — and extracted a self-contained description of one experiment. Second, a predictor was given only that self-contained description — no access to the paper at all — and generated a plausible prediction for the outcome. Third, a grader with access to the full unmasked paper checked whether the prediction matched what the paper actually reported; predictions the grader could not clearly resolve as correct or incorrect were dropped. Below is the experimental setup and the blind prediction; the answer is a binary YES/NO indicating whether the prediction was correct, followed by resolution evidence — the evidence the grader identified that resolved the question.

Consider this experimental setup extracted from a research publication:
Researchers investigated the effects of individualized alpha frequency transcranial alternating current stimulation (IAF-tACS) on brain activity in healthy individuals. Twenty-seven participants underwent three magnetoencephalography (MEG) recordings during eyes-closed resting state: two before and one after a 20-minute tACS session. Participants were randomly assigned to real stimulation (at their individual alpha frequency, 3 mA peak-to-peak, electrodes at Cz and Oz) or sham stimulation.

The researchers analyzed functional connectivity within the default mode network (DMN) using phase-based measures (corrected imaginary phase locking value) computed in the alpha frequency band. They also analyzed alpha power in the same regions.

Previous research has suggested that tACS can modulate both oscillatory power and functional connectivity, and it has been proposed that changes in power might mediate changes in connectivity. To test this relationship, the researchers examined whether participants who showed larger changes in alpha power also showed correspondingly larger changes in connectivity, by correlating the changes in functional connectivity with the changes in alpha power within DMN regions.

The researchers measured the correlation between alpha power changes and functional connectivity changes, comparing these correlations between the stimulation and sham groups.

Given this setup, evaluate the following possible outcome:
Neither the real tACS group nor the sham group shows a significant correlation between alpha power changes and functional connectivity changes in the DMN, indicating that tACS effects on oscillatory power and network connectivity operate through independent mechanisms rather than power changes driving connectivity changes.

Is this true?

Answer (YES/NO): NO